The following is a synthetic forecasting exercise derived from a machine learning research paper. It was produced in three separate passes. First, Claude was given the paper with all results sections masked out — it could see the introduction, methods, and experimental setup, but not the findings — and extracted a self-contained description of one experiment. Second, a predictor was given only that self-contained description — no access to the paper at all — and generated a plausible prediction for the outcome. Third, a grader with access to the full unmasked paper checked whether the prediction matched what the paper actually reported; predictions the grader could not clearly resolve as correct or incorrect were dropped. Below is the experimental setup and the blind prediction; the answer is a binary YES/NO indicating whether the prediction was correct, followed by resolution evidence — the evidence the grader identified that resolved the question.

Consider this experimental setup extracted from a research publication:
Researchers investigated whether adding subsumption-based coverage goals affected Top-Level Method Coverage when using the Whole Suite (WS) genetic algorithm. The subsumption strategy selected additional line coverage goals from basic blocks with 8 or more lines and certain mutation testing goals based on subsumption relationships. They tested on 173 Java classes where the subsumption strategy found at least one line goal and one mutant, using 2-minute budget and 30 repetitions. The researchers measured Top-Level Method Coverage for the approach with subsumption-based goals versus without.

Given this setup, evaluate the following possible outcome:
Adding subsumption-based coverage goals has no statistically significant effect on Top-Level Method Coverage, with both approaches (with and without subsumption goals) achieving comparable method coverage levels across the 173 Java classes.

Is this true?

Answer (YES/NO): NO